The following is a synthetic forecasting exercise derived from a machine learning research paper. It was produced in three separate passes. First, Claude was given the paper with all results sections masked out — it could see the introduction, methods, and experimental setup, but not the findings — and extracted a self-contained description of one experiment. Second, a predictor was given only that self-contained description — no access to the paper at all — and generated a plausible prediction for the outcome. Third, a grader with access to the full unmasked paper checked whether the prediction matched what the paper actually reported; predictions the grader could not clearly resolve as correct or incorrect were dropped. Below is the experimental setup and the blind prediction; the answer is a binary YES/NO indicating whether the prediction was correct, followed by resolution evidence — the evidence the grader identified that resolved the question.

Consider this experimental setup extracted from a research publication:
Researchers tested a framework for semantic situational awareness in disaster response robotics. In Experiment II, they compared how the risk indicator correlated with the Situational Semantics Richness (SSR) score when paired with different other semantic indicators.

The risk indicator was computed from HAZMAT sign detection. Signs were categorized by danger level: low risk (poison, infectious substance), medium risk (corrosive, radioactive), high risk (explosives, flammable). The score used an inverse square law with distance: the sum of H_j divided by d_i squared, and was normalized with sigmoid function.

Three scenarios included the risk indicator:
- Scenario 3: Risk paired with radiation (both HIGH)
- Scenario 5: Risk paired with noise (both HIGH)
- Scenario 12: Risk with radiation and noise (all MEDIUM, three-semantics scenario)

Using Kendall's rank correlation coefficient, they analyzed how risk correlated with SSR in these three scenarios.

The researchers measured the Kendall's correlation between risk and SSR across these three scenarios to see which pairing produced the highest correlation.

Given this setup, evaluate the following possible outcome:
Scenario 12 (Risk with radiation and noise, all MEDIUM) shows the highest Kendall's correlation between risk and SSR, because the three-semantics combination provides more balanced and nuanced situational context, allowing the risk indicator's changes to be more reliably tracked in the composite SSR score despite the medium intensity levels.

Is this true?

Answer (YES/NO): NO